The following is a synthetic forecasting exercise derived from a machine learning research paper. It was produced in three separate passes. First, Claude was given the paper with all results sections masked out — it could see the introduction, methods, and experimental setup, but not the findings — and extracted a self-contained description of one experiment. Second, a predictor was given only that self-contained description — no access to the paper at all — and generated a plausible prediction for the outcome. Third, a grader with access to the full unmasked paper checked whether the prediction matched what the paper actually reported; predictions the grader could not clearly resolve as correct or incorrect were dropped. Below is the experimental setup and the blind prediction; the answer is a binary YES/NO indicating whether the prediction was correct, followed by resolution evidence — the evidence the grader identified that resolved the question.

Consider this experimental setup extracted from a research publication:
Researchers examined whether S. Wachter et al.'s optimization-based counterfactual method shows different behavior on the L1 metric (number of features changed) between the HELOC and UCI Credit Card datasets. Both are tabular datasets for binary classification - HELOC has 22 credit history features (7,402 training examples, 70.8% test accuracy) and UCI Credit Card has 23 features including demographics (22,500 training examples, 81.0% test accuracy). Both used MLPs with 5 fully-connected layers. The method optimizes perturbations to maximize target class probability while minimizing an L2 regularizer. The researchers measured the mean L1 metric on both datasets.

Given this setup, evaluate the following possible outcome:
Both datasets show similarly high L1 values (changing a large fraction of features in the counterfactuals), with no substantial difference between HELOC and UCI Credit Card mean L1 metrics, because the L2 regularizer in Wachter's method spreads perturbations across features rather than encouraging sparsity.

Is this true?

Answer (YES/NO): NO